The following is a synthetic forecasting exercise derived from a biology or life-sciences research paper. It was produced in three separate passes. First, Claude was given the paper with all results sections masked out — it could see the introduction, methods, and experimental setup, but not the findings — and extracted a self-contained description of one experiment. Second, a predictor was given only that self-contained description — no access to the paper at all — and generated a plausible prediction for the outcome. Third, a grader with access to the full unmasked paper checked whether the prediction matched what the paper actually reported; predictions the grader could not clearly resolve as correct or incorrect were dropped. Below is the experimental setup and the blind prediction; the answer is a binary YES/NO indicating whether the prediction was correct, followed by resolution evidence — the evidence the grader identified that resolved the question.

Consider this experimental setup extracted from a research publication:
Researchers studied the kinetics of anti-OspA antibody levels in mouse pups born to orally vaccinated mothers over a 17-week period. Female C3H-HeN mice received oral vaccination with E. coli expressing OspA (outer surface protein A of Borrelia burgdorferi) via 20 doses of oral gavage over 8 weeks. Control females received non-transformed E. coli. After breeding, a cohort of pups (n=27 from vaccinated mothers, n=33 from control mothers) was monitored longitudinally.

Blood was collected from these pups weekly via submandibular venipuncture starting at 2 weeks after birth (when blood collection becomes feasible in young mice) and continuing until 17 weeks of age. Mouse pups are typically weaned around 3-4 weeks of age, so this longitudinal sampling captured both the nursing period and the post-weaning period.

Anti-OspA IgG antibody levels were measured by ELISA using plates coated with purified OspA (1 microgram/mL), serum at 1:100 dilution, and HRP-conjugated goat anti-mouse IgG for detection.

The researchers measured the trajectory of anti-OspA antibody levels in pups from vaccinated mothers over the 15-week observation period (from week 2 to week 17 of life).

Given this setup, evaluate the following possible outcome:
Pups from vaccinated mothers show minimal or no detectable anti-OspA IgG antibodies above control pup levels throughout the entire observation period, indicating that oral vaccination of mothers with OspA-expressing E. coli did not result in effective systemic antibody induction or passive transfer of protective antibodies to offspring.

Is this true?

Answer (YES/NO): NO